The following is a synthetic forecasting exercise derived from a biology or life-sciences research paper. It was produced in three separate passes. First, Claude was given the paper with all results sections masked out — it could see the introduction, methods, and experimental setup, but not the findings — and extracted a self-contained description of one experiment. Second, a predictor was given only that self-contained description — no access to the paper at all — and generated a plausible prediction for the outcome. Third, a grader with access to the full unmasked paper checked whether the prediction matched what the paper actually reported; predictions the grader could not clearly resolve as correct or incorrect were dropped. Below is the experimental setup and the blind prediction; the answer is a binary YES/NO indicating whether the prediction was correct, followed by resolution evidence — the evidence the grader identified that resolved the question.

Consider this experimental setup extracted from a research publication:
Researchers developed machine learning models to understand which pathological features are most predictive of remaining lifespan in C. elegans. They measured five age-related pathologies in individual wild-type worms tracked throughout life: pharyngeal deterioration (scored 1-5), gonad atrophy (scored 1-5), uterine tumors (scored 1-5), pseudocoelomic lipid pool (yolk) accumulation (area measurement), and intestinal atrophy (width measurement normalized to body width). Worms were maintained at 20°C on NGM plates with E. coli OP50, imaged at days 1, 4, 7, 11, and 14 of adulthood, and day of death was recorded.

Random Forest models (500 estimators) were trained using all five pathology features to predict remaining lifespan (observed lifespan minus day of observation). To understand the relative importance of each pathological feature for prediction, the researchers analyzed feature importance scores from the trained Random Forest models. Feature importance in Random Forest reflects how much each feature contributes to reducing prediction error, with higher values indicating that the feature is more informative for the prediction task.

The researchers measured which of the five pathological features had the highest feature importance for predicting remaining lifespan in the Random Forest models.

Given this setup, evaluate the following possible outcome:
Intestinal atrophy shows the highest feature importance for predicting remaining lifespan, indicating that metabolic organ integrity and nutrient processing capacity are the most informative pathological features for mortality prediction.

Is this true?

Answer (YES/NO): NO